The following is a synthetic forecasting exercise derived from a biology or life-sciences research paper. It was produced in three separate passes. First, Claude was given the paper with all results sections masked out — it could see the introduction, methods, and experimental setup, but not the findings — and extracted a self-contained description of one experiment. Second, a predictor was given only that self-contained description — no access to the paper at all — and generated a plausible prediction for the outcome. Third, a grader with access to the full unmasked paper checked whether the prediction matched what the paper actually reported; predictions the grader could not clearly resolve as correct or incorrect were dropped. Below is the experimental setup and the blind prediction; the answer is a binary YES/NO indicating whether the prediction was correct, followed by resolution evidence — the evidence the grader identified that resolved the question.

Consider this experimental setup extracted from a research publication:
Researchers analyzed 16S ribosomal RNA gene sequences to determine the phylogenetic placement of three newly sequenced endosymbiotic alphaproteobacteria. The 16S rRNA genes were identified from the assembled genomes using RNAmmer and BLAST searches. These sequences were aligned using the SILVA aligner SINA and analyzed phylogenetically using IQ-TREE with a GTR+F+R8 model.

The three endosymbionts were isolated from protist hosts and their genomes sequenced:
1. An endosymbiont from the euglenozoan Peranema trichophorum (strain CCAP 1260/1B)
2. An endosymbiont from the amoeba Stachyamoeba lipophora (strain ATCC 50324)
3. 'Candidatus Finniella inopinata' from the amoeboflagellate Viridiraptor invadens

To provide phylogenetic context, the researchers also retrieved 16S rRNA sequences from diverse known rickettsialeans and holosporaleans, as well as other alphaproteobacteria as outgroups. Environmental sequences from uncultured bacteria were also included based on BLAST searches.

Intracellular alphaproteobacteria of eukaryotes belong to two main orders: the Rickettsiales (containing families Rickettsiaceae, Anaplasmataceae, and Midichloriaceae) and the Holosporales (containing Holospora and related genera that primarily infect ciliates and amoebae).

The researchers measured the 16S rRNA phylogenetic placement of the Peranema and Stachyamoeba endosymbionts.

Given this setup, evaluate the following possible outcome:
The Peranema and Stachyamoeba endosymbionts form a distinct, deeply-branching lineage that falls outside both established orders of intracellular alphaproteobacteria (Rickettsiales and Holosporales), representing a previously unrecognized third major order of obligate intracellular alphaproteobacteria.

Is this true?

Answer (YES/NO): NO